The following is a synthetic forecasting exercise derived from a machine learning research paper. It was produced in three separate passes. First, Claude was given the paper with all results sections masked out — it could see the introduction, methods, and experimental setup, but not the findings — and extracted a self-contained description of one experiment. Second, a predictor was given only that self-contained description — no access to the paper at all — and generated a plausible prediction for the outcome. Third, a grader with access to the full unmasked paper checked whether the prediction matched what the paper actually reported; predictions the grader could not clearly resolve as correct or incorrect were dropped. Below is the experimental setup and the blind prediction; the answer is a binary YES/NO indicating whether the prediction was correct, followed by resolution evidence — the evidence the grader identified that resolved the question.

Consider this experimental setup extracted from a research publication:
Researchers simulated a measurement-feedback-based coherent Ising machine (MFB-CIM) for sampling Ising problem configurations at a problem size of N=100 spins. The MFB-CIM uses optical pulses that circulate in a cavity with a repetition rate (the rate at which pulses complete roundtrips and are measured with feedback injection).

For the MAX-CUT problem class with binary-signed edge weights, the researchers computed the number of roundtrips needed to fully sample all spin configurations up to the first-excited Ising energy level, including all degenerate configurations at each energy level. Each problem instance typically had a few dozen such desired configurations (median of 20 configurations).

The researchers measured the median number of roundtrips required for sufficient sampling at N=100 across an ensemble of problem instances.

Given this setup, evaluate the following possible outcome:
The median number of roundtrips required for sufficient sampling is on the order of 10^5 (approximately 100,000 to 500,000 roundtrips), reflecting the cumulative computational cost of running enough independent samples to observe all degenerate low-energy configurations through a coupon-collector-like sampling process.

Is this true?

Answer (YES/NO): NO